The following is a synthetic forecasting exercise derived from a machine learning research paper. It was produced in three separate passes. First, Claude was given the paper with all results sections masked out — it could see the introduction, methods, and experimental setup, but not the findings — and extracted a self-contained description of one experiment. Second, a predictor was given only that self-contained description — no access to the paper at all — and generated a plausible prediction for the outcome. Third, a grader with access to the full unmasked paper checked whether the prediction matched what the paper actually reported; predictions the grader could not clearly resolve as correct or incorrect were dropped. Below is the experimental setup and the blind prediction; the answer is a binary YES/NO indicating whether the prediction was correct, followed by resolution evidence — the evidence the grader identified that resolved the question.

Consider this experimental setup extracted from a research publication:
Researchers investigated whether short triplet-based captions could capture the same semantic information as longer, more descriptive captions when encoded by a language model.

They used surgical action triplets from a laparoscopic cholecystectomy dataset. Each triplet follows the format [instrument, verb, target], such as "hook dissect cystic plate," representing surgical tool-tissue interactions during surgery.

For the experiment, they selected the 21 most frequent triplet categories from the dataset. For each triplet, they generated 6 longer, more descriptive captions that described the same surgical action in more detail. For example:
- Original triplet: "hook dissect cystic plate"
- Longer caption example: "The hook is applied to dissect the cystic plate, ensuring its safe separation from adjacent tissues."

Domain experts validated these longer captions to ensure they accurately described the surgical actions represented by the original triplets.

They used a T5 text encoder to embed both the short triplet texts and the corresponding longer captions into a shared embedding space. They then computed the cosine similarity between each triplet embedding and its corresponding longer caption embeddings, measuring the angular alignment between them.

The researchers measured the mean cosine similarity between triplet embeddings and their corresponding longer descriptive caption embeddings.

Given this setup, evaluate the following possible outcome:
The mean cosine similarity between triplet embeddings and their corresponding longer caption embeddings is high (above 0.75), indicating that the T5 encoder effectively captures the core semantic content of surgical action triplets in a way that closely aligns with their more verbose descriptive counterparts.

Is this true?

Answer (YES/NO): YES